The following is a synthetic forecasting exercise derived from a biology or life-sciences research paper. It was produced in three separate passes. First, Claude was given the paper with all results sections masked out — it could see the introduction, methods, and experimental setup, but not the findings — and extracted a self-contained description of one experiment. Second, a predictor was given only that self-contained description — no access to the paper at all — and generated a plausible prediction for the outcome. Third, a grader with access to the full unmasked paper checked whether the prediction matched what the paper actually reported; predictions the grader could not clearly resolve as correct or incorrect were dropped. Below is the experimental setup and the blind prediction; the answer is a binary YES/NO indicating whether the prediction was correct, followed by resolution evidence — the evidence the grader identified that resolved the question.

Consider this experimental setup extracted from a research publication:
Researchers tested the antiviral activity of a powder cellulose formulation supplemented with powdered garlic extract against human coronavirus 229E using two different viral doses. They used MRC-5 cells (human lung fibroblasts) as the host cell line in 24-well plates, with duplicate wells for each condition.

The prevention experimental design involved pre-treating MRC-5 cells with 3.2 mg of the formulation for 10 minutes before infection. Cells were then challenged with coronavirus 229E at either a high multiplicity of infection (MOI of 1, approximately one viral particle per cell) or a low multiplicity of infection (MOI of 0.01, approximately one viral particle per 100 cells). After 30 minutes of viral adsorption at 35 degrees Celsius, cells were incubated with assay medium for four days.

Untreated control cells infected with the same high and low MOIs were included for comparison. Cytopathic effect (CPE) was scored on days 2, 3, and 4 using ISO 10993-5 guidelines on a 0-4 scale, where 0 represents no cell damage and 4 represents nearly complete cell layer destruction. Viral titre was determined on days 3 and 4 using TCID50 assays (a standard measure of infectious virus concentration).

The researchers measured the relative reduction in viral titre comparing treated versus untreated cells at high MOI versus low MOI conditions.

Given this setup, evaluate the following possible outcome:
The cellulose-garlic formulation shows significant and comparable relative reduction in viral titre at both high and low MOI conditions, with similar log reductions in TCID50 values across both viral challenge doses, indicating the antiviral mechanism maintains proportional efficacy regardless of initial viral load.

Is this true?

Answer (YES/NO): NO